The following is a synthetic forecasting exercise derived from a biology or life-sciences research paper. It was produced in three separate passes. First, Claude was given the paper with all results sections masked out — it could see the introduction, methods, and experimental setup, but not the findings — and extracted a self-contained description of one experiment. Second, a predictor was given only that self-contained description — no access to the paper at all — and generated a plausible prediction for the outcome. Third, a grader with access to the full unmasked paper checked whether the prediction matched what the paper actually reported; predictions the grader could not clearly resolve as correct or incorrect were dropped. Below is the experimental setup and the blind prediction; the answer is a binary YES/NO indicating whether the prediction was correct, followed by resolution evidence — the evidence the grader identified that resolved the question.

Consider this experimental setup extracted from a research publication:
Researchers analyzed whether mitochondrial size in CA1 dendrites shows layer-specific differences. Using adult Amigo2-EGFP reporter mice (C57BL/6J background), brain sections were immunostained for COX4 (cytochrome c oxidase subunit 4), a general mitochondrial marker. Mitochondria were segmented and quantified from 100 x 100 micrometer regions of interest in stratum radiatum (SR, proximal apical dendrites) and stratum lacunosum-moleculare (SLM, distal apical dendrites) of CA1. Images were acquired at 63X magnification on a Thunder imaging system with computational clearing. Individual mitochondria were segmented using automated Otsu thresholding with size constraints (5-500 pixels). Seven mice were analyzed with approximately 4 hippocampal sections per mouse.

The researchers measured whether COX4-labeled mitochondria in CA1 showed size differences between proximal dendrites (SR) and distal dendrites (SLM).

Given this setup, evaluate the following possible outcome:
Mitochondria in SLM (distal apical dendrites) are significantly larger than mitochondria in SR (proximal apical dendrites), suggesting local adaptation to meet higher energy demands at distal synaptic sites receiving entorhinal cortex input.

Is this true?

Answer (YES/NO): YES